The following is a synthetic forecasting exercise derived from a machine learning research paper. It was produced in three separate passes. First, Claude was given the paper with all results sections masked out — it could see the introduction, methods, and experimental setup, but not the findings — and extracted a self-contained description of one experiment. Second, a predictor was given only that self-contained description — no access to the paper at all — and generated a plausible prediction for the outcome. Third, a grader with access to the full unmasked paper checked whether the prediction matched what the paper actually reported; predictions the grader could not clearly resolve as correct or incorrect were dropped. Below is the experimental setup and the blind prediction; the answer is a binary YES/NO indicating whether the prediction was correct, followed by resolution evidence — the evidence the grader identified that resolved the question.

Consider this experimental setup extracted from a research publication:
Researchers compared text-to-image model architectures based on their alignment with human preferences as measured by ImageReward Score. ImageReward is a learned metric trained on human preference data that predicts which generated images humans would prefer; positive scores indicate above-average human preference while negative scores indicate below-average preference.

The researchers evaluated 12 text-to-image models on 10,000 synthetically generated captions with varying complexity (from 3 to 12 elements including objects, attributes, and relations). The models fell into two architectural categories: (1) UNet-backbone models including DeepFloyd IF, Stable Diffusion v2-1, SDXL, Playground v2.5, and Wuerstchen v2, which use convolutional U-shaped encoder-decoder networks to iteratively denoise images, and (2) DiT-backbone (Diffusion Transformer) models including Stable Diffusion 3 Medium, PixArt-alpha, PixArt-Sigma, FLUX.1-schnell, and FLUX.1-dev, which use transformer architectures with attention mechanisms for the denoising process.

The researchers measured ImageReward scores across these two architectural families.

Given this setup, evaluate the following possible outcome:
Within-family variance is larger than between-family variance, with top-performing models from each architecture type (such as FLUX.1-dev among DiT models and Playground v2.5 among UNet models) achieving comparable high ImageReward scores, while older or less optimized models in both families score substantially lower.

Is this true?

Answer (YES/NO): NO